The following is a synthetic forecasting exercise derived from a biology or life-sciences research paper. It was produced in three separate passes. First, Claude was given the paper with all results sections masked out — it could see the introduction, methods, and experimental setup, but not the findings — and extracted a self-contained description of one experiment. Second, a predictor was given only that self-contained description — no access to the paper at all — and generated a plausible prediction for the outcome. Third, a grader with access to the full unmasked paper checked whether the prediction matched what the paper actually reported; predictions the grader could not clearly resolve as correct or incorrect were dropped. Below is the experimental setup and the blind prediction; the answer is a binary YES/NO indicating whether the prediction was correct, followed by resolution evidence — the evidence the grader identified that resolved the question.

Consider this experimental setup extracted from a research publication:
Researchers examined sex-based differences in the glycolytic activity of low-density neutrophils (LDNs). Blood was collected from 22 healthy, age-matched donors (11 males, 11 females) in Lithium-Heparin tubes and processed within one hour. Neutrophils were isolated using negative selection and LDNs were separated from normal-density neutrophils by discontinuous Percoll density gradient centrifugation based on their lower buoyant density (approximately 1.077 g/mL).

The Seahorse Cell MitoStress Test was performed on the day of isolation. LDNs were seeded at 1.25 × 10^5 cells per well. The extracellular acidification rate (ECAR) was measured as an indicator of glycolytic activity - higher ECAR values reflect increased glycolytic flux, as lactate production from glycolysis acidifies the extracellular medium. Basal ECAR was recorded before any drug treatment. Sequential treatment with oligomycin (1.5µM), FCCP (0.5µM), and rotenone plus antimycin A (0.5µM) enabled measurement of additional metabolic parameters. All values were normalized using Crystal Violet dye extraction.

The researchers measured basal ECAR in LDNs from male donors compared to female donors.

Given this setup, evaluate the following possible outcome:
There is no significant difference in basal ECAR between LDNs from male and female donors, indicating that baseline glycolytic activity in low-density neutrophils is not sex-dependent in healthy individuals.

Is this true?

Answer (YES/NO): YES